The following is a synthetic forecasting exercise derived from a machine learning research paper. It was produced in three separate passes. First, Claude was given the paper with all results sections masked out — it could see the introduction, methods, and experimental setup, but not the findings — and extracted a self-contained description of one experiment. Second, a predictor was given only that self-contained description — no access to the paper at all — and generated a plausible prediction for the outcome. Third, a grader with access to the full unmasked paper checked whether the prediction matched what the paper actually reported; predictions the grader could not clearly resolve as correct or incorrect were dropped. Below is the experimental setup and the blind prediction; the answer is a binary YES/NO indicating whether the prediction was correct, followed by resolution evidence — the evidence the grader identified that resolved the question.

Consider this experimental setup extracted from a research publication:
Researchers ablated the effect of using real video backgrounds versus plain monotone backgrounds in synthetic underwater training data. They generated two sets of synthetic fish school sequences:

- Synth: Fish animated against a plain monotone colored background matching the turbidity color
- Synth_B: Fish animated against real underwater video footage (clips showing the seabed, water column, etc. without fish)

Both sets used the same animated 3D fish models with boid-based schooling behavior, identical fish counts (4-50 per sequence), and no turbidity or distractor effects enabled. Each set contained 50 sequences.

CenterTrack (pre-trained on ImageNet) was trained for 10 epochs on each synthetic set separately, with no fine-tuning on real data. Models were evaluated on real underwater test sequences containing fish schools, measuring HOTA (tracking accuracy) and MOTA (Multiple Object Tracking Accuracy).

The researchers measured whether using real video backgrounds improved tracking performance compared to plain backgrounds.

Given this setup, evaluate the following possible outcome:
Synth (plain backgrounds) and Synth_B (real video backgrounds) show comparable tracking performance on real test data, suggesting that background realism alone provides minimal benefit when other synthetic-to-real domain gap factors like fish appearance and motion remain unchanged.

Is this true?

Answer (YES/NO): NO